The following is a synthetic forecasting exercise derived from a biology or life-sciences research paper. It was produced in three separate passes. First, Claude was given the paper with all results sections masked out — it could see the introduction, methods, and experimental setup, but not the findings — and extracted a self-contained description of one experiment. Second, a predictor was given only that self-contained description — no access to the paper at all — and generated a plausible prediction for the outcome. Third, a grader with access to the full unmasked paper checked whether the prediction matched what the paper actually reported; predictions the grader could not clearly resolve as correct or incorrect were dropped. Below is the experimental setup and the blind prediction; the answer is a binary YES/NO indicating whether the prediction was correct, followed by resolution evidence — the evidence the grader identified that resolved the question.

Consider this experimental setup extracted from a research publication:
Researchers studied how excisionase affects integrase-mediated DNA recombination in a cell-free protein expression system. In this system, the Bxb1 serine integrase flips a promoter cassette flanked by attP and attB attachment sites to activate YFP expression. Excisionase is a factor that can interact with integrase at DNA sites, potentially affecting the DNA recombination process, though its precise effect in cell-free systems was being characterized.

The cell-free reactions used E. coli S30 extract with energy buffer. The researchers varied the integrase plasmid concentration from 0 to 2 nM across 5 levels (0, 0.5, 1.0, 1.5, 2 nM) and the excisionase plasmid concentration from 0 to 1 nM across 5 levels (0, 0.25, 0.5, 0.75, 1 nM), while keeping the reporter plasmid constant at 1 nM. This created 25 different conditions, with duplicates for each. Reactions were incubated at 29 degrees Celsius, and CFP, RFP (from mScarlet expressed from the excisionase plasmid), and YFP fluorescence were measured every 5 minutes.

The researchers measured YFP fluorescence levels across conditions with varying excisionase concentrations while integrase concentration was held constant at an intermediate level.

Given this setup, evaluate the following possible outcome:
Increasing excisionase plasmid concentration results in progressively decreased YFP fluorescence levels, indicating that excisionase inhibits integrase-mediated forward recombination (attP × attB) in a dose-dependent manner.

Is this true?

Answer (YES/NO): YES